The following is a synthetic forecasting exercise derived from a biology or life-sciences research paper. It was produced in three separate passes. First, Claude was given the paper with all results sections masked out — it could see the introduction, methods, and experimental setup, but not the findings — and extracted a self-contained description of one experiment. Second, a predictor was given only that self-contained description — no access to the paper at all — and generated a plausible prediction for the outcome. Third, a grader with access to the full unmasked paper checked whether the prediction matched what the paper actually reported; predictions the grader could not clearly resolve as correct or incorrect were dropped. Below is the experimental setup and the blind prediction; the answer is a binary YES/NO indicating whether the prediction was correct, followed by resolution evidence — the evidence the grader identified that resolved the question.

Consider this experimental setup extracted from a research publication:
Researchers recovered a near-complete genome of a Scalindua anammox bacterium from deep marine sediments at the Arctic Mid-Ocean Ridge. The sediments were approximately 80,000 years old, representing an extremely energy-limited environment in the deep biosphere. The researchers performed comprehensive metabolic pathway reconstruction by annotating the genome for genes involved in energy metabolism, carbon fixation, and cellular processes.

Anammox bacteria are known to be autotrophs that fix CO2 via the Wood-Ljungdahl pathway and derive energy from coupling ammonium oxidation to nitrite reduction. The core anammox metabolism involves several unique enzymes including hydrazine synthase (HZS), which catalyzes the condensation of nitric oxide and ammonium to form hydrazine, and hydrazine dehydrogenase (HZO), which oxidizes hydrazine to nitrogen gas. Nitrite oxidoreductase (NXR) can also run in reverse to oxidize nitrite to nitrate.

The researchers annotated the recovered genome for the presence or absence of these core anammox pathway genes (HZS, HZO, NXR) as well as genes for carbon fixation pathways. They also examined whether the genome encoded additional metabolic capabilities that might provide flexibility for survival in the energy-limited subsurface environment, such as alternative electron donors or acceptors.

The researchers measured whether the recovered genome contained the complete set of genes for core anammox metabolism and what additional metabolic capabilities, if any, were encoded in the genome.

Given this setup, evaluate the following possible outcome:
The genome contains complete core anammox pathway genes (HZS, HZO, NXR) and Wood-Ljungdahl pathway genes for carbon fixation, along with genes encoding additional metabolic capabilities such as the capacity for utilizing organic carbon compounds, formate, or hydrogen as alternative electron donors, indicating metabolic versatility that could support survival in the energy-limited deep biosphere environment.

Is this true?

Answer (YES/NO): NO